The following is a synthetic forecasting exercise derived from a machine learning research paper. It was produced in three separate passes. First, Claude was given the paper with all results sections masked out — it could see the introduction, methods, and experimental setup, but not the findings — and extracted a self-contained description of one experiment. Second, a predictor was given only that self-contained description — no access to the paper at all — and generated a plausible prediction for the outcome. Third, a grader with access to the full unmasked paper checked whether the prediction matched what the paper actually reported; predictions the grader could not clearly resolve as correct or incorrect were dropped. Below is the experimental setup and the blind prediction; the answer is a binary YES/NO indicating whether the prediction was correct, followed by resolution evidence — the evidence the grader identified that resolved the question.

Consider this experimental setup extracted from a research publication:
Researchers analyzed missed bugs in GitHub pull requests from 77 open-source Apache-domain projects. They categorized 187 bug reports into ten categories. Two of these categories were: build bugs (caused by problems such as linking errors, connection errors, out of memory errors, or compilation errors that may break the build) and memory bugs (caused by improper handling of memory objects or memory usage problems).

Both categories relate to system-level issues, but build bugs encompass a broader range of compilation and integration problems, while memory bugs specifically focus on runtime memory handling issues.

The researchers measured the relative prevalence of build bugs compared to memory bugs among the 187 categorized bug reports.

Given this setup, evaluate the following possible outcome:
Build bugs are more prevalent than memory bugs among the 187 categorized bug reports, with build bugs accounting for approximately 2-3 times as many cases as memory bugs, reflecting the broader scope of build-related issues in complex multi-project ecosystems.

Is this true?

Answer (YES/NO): NO